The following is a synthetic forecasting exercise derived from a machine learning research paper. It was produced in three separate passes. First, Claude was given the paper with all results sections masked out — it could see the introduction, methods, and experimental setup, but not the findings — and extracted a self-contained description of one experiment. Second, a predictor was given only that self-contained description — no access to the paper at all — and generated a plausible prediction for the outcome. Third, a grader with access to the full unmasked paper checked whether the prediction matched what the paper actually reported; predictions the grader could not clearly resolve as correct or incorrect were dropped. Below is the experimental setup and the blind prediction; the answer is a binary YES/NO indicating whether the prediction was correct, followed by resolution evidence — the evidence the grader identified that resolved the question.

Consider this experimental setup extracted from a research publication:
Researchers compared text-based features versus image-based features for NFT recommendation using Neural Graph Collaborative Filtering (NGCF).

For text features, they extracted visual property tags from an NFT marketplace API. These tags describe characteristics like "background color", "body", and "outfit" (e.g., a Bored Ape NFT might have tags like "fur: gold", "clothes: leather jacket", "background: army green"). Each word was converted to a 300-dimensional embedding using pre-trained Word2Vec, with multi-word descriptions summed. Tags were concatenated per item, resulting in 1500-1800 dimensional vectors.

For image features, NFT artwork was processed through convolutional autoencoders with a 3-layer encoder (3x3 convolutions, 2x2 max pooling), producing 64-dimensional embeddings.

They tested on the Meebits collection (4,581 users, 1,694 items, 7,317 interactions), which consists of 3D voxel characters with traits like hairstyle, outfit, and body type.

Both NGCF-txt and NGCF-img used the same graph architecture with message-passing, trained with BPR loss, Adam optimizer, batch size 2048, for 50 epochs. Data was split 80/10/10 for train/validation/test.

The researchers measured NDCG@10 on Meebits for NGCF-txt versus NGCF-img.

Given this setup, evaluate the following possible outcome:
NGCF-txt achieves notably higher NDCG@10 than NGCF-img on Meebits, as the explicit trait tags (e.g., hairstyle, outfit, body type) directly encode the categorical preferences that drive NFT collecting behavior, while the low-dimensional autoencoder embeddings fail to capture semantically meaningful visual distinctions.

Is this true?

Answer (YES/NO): YES